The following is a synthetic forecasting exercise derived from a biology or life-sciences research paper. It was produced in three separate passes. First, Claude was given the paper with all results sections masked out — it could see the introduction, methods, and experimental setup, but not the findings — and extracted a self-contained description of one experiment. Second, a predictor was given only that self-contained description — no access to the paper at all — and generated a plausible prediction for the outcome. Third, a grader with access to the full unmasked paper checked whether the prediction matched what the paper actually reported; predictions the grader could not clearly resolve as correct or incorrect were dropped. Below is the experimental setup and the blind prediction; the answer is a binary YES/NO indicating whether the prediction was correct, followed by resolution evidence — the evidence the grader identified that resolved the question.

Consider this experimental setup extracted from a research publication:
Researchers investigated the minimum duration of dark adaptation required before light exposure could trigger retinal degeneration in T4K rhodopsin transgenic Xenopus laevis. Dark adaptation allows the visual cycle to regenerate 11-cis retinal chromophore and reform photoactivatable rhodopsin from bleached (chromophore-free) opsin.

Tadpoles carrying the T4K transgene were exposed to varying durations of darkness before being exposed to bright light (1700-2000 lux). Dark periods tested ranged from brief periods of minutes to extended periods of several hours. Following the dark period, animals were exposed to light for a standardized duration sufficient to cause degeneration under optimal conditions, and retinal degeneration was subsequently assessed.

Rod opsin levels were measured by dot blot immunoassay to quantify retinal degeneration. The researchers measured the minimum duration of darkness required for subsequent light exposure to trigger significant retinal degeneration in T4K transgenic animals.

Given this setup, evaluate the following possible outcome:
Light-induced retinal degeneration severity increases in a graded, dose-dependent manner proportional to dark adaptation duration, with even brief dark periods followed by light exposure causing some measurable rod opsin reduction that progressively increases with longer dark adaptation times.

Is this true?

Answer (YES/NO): NO